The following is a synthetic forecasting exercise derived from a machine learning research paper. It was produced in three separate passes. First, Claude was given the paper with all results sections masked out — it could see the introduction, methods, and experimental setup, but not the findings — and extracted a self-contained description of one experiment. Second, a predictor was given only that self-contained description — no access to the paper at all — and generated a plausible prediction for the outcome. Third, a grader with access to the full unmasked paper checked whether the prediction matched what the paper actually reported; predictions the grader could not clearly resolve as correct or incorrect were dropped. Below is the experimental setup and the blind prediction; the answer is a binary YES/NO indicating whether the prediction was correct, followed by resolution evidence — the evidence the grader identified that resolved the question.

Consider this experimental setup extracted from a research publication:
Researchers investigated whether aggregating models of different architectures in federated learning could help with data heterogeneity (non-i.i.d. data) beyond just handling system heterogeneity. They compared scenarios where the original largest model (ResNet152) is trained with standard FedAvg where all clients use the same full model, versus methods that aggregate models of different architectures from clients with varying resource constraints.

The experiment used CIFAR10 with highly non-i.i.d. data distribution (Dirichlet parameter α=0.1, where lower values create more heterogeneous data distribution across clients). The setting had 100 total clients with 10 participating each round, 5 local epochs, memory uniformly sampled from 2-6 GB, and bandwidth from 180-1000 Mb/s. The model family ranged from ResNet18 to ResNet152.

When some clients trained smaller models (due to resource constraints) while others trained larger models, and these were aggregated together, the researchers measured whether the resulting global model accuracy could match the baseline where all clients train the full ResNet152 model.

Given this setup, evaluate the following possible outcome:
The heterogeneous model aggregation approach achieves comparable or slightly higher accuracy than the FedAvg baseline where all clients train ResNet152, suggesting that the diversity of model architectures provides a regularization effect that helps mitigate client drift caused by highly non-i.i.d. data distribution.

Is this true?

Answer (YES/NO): YES